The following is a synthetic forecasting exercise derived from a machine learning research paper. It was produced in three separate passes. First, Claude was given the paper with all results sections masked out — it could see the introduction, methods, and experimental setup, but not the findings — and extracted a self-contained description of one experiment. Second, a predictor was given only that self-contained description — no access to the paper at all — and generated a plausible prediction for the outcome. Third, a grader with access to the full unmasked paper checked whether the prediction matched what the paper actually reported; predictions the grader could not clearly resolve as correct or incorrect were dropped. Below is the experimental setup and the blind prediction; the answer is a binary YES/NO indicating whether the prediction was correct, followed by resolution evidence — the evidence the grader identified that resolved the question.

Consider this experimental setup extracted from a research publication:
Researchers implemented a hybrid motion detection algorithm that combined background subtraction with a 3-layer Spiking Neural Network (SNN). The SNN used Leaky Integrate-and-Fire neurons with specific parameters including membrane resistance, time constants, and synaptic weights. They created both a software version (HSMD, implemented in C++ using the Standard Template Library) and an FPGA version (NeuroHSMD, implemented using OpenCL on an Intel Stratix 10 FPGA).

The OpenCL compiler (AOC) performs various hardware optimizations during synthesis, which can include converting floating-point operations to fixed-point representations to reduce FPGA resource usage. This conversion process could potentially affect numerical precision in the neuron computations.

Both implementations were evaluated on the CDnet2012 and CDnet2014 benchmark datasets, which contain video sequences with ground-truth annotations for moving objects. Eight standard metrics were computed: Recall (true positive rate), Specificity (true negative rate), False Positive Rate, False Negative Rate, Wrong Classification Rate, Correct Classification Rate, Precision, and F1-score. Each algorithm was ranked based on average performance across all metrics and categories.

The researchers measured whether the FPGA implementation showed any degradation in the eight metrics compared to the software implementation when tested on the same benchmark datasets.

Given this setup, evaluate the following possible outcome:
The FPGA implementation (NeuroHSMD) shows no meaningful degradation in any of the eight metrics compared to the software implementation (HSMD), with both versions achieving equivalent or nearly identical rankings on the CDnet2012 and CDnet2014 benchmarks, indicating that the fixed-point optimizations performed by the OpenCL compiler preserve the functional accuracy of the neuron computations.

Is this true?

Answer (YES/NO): YES